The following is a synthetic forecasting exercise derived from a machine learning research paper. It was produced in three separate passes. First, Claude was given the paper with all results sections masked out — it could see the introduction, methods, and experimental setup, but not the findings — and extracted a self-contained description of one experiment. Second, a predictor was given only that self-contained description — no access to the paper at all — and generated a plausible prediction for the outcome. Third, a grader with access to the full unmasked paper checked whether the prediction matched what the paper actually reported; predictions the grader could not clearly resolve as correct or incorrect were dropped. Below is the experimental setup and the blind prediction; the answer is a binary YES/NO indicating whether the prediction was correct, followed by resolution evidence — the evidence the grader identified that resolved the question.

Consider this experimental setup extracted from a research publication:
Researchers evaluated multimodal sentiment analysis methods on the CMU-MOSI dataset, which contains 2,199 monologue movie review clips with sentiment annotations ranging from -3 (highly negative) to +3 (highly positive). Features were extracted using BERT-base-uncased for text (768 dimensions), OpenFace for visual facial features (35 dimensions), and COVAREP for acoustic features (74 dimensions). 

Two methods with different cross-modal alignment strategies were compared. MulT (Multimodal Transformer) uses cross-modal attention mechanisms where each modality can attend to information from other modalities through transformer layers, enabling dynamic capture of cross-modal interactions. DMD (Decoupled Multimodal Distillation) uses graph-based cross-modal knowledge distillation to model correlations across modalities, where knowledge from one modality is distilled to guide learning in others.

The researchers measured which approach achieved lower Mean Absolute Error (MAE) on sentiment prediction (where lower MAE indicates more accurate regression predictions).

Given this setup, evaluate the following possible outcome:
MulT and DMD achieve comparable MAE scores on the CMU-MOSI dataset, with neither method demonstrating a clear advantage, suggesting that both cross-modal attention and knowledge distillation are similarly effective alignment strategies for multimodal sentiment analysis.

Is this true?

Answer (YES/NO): NO